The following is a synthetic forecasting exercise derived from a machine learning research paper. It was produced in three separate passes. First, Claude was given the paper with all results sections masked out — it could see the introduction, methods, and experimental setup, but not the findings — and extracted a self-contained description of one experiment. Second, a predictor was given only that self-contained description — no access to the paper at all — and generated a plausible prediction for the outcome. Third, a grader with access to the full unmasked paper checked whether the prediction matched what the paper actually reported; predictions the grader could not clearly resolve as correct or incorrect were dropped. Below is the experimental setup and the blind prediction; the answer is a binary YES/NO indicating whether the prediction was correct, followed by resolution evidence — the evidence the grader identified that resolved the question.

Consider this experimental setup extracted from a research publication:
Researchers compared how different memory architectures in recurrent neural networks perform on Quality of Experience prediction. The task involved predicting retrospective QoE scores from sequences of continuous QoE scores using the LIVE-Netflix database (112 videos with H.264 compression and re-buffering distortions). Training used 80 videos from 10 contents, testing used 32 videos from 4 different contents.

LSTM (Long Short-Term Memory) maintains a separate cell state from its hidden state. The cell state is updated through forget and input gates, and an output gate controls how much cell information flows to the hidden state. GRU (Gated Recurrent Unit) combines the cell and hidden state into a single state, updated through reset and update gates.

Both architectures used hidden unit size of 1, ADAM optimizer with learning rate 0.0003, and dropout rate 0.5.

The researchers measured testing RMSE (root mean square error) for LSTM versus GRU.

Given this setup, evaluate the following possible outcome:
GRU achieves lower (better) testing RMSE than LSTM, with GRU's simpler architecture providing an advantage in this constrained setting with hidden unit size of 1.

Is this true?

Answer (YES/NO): YES